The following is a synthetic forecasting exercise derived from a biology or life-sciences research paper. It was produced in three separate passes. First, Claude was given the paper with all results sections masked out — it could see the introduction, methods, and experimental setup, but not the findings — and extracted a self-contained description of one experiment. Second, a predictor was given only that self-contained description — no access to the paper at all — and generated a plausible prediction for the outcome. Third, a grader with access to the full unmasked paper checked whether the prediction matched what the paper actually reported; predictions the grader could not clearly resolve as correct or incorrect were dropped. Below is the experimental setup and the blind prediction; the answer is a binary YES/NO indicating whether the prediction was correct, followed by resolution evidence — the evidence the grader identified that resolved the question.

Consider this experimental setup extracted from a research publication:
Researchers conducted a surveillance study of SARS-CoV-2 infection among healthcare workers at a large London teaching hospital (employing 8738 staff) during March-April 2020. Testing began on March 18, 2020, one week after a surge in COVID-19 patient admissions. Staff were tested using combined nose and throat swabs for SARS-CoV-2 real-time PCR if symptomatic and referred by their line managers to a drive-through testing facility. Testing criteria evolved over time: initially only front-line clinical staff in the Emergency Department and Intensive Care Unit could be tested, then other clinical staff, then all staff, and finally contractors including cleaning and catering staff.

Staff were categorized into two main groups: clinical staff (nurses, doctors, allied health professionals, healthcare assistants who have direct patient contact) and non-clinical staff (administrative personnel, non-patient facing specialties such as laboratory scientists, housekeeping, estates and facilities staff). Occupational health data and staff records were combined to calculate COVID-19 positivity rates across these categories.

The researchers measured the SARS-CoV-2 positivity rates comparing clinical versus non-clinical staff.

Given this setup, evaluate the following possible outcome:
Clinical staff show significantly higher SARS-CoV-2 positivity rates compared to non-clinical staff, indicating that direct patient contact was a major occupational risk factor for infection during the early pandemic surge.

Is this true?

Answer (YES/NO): NO